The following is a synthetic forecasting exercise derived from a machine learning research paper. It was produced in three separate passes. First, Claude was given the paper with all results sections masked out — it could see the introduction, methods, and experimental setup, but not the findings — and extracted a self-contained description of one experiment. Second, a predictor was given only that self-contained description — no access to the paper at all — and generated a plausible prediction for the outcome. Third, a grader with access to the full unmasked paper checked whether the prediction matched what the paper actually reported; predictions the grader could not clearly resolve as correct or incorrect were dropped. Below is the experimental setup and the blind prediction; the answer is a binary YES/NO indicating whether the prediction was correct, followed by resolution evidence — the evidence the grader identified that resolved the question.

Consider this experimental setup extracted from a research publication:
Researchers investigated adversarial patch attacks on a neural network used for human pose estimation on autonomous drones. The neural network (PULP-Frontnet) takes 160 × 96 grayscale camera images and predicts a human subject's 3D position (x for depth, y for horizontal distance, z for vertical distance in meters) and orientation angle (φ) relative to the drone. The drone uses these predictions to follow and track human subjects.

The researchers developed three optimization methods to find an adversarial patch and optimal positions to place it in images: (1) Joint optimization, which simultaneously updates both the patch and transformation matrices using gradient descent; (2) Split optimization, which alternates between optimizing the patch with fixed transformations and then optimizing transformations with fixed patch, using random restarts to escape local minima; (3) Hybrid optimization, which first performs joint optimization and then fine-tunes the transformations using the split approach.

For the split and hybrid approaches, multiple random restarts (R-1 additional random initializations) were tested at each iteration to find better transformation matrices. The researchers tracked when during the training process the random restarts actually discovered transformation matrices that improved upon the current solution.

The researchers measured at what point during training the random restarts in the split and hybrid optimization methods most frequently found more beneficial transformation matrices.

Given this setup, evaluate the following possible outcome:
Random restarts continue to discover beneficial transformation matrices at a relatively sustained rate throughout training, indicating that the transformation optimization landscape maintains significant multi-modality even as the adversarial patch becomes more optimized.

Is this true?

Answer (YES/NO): NO